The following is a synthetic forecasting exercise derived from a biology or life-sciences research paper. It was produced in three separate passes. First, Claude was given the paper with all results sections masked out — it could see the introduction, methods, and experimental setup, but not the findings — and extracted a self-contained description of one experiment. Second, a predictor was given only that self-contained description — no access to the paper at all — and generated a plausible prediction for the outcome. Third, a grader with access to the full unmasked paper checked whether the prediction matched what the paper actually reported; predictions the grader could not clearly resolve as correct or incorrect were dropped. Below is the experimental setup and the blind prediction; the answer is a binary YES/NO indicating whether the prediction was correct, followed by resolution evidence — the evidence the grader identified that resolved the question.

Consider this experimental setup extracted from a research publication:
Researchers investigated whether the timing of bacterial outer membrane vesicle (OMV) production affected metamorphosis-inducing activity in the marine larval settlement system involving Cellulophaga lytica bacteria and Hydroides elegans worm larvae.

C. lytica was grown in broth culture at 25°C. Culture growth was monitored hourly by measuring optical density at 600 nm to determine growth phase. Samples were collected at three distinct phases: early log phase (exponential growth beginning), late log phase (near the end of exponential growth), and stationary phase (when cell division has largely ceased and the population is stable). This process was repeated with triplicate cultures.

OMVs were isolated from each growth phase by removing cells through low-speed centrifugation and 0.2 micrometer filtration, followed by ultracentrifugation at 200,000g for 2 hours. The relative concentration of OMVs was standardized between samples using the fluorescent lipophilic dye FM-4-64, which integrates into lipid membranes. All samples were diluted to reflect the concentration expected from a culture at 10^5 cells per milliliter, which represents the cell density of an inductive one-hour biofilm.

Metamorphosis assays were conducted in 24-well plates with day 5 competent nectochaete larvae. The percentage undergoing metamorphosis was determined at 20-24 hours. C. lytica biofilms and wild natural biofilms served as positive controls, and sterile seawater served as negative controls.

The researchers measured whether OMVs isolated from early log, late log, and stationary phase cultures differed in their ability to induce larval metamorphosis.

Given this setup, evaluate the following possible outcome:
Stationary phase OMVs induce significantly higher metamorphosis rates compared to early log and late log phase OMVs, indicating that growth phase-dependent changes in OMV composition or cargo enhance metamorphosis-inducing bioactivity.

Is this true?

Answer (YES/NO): NO